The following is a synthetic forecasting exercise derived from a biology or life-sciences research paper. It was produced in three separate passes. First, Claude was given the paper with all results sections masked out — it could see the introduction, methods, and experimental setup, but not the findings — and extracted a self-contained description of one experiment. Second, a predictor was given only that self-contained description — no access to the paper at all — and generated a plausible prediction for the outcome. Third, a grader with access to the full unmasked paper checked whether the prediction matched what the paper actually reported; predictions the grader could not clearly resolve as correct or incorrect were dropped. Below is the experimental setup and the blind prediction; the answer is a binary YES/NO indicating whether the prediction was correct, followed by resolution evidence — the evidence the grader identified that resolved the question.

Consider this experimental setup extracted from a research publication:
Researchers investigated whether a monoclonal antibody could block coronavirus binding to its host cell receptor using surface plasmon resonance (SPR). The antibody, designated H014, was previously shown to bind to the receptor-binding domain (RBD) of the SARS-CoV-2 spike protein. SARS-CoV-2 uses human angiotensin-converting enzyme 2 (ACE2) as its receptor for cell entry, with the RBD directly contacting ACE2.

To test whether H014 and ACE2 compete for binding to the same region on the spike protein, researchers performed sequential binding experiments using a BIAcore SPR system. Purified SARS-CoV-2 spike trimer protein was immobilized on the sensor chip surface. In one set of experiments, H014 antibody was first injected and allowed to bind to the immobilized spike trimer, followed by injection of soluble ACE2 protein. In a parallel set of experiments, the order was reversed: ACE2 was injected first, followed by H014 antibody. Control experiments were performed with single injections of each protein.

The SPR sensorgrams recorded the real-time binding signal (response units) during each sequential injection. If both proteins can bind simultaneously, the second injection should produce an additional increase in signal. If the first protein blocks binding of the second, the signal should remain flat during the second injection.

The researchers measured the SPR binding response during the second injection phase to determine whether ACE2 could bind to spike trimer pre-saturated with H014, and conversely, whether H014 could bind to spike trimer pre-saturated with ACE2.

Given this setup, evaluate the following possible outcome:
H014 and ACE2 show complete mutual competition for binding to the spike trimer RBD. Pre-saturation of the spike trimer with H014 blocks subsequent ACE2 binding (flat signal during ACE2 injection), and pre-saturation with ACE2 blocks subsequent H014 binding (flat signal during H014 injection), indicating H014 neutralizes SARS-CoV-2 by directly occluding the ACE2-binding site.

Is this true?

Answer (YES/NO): NO